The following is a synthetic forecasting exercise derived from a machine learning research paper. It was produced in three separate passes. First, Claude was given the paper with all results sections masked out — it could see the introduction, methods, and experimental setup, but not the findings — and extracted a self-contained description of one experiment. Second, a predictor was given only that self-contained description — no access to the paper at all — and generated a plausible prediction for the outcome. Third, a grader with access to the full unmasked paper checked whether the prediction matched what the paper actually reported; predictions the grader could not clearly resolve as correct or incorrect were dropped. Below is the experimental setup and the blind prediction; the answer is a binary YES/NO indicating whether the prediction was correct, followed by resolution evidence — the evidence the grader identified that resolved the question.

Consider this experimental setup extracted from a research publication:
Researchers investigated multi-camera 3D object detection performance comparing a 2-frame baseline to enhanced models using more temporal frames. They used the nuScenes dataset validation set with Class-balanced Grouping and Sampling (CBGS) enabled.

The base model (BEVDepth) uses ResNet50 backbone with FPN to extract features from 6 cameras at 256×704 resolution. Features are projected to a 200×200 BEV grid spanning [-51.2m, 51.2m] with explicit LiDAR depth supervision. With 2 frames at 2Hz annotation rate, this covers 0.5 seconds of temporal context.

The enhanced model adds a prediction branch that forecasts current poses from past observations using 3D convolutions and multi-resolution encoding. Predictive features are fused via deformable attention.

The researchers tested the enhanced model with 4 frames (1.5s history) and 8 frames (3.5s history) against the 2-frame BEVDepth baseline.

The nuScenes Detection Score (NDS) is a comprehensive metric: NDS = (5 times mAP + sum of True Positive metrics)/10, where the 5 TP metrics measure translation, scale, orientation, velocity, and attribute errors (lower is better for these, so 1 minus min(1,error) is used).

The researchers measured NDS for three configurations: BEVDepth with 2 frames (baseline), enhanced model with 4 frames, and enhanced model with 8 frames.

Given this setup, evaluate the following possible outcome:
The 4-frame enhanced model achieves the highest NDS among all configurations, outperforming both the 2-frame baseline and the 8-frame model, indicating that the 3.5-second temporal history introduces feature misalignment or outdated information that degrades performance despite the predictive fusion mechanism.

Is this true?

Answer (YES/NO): NO